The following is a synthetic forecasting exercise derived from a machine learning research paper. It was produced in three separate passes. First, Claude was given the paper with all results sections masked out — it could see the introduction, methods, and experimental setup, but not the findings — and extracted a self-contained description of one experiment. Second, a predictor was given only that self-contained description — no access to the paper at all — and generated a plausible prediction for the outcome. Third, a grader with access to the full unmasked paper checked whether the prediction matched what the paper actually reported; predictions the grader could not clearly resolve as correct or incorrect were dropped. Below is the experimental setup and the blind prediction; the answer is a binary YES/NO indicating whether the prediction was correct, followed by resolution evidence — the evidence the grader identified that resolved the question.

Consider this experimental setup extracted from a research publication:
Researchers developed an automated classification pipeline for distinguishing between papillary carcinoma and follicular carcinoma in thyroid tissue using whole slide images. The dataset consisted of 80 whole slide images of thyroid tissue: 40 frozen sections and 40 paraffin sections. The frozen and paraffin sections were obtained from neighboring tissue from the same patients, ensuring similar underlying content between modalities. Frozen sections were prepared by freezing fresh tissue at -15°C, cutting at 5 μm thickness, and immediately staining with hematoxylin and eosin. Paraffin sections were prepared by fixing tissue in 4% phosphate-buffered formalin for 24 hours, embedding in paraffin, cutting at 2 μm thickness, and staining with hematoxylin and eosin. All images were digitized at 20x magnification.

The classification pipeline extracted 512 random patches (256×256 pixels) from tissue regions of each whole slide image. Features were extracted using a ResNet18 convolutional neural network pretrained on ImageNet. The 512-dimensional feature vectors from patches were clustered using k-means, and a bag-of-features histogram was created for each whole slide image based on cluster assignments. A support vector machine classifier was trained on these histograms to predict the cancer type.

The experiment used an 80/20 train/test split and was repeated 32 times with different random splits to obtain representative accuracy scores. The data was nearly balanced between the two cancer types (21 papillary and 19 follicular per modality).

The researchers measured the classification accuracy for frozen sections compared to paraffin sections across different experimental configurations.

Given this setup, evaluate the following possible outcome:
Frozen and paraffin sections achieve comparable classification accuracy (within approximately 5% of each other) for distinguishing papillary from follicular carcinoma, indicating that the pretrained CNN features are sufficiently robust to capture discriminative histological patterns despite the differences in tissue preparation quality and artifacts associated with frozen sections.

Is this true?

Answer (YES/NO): NO